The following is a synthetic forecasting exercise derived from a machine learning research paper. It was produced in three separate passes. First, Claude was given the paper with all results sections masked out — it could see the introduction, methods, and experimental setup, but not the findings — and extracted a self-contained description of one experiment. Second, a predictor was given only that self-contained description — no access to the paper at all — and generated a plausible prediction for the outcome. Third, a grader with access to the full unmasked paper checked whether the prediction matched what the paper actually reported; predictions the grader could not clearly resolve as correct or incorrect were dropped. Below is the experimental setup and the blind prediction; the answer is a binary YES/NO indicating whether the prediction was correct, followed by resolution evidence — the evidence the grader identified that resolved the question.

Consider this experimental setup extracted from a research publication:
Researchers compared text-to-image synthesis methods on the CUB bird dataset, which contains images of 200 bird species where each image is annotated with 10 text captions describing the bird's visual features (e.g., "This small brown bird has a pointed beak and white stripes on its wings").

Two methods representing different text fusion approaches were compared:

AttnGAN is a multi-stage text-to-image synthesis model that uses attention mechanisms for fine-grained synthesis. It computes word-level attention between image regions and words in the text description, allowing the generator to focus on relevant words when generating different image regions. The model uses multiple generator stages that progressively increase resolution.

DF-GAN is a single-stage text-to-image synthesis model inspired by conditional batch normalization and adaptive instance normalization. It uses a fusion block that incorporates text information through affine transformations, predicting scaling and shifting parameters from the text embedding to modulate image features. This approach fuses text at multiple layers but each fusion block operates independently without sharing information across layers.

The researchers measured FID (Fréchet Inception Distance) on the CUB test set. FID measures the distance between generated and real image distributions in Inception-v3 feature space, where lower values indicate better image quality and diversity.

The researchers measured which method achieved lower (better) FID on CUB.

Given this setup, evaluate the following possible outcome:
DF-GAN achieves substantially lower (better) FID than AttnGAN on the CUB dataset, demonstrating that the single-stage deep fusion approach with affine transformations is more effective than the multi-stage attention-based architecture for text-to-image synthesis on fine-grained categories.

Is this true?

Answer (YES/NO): YES